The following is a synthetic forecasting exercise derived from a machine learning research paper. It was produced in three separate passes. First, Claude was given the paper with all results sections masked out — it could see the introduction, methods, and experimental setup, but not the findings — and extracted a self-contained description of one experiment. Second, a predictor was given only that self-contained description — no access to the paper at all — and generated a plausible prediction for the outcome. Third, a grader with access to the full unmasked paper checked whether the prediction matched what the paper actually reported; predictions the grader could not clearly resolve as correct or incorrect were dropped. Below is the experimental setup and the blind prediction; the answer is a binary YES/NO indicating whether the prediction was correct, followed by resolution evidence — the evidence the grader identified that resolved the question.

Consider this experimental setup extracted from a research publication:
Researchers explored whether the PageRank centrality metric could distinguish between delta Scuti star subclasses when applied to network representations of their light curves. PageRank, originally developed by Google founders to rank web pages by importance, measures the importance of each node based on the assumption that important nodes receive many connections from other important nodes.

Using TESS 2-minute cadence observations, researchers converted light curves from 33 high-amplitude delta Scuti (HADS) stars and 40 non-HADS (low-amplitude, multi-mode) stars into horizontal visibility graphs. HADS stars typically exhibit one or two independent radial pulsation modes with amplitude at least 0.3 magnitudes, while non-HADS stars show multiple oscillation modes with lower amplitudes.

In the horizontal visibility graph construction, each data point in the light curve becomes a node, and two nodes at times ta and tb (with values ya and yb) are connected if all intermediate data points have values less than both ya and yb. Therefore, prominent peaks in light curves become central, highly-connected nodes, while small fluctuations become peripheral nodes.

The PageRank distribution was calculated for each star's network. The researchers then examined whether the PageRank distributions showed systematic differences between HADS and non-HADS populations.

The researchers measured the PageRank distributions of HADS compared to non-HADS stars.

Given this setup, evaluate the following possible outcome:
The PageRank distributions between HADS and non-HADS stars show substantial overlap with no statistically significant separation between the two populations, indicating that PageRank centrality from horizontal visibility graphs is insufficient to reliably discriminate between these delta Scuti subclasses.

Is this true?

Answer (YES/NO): NO